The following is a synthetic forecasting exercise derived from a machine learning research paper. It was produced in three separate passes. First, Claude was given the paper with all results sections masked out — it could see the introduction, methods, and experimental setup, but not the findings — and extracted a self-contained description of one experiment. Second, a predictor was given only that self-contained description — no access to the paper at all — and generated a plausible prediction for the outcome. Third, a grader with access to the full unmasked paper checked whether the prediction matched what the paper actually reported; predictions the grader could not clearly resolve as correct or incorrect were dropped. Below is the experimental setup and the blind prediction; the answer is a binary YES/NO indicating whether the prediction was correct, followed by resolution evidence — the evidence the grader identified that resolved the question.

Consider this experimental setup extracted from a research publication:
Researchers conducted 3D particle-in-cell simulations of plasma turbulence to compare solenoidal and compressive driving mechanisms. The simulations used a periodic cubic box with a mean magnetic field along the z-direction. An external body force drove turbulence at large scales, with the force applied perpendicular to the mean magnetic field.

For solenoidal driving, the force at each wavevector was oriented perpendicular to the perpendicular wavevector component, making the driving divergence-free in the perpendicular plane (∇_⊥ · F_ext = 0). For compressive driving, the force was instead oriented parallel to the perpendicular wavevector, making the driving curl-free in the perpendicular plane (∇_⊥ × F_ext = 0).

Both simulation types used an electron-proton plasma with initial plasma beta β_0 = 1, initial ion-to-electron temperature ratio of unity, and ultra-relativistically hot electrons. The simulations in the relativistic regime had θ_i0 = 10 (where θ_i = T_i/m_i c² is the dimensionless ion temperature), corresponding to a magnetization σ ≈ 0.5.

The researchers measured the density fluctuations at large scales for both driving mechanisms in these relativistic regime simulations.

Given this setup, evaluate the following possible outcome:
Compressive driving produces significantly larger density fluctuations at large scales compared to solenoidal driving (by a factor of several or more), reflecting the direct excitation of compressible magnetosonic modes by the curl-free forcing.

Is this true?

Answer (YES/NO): NO